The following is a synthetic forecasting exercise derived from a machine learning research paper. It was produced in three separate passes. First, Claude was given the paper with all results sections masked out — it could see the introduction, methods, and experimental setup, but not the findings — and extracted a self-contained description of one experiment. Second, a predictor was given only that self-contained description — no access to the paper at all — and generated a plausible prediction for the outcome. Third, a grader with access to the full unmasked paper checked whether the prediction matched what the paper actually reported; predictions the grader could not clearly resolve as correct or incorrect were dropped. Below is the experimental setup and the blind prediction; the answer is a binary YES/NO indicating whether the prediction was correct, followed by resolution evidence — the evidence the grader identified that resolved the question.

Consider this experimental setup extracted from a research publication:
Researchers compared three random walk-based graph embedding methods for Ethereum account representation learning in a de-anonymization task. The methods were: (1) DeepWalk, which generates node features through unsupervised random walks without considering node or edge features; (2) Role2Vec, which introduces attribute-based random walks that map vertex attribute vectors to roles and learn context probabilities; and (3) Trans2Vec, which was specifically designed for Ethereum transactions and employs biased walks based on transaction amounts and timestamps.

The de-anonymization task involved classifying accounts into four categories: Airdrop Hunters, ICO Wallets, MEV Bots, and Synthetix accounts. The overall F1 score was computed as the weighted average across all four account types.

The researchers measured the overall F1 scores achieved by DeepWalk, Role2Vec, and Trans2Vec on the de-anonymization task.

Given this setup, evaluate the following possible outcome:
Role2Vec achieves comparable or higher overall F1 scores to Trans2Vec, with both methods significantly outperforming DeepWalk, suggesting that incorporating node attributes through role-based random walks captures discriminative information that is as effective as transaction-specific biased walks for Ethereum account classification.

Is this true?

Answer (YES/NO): NO